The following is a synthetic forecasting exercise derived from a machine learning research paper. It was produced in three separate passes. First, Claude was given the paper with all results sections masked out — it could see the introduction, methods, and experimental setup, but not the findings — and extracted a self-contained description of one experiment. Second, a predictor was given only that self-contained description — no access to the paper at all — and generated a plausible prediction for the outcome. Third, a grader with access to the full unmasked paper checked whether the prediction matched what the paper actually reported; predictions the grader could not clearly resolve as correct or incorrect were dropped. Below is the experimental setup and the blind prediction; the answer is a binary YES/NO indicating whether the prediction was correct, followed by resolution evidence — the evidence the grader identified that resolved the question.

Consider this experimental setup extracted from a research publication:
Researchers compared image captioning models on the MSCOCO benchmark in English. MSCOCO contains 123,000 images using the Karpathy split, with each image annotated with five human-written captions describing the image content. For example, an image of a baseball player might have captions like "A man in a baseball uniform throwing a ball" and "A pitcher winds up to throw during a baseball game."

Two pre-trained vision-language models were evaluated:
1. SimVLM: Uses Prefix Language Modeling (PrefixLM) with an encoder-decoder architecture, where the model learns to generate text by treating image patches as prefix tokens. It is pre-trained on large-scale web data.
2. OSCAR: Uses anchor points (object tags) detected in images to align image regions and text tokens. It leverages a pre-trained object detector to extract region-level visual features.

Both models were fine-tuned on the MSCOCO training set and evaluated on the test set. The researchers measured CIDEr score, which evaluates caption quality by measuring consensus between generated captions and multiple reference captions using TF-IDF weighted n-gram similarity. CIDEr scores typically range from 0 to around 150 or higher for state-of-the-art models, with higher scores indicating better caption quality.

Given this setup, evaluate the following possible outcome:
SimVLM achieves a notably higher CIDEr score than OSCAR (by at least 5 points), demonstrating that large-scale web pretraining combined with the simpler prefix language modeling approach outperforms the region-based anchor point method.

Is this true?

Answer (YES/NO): YES